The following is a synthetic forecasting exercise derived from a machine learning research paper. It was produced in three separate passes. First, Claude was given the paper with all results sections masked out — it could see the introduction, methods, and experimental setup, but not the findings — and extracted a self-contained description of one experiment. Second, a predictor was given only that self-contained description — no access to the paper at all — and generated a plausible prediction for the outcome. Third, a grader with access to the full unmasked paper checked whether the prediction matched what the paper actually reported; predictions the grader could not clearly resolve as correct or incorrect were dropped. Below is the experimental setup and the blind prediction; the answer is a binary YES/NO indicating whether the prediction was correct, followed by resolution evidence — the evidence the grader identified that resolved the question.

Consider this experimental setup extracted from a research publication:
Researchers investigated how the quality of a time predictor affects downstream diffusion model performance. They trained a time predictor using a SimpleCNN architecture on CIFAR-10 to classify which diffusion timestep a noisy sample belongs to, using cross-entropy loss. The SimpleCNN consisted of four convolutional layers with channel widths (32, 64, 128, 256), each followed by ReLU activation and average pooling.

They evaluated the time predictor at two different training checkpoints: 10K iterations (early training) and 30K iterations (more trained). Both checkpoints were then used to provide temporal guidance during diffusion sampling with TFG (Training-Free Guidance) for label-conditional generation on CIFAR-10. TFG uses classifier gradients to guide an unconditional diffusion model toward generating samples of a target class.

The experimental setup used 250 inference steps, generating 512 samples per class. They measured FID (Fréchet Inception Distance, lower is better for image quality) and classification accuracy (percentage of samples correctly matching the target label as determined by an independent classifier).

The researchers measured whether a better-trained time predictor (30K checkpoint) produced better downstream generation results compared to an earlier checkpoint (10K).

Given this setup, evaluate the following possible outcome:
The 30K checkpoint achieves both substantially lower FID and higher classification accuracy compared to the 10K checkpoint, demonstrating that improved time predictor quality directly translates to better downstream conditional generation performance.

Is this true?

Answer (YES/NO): YES